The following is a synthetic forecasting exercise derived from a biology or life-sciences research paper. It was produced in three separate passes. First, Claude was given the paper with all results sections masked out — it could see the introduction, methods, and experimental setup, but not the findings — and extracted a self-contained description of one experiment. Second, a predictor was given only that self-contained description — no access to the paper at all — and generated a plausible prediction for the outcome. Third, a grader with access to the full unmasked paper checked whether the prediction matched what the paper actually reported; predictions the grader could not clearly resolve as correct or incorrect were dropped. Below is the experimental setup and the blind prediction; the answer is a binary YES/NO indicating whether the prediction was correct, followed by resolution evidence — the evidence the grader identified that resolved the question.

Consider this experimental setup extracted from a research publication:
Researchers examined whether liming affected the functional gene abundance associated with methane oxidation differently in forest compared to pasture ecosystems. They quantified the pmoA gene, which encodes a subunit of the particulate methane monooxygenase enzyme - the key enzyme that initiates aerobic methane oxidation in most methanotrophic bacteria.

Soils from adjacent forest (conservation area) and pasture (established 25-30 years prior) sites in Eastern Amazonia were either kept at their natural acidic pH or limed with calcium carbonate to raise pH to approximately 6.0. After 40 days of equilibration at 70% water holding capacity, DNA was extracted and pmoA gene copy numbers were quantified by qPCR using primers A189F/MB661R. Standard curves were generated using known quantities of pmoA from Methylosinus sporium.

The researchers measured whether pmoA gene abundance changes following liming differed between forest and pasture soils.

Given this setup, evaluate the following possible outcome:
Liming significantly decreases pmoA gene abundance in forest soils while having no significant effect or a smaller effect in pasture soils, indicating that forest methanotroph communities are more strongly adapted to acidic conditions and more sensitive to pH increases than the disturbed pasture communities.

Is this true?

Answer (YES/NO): NO